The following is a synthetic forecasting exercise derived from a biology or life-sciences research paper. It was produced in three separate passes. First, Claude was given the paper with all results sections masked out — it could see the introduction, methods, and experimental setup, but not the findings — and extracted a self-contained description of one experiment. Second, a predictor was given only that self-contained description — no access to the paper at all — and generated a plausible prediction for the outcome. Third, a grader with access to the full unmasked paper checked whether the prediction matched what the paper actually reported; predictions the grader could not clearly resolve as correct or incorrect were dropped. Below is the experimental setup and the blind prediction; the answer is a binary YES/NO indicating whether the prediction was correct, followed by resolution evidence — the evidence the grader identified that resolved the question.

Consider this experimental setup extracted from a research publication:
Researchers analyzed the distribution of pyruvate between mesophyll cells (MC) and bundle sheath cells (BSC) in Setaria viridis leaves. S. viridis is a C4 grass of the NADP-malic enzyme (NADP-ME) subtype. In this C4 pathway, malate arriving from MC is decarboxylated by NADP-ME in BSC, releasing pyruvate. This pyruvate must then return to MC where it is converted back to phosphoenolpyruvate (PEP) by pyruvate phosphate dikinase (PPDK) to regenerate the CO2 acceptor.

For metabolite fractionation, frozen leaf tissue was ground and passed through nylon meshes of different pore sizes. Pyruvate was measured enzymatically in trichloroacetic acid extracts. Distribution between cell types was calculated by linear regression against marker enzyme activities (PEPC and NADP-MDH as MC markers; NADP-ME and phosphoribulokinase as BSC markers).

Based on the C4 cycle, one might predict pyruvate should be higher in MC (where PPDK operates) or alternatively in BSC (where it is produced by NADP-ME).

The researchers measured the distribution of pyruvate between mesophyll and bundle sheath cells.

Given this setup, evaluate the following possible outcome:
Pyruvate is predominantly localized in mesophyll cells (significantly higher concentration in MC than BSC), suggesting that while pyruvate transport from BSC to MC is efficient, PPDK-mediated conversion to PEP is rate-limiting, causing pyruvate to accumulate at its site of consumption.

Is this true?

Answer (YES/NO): NO